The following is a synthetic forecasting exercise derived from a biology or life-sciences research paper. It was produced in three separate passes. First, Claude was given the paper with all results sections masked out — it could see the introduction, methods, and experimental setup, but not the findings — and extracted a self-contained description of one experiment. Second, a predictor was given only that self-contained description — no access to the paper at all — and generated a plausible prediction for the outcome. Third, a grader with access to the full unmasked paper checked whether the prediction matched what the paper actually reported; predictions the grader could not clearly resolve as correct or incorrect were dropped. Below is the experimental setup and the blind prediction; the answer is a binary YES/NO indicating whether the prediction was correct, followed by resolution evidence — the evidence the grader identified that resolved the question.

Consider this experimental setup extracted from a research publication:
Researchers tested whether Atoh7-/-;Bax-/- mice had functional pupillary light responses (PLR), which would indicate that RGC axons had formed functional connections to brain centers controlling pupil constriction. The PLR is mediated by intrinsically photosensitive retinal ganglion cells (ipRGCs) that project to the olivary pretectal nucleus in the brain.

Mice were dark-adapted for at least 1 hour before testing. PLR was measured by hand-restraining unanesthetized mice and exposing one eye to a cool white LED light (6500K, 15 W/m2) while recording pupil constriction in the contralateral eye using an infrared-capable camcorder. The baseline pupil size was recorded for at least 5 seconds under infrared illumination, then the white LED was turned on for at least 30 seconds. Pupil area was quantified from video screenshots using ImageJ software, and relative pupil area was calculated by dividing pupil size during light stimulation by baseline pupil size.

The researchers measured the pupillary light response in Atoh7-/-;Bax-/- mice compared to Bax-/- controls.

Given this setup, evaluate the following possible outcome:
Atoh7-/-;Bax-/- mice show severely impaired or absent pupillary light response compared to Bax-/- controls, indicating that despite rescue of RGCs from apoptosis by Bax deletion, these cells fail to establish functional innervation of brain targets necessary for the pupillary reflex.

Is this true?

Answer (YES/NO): NO